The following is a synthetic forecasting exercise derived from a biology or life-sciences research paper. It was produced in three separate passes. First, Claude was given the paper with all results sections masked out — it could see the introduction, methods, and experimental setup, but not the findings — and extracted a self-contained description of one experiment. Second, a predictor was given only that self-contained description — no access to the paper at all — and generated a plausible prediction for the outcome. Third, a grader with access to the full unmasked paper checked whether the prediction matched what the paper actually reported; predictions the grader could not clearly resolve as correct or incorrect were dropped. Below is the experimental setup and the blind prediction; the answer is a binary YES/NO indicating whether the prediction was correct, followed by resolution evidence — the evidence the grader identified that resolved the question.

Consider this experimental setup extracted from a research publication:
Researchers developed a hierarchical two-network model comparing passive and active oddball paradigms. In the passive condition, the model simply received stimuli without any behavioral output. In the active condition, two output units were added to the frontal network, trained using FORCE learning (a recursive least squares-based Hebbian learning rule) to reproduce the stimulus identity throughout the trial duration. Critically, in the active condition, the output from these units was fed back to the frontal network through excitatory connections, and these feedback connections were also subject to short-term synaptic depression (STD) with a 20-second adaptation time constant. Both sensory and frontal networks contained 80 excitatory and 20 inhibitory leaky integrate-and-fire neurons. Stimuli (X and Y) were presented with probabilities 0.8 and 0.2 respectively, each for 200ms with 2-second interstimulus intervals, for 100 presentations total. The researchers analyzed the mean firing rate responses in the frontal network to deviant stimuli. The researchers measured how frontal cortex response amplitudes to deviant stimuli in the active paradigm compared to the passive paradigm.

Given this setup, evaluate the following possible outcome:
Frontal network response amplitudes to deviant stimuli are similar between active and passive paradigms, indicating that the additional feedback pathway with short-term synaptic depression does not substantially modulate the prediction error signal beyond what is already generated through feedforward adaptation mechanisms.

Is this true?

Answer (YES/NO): NO